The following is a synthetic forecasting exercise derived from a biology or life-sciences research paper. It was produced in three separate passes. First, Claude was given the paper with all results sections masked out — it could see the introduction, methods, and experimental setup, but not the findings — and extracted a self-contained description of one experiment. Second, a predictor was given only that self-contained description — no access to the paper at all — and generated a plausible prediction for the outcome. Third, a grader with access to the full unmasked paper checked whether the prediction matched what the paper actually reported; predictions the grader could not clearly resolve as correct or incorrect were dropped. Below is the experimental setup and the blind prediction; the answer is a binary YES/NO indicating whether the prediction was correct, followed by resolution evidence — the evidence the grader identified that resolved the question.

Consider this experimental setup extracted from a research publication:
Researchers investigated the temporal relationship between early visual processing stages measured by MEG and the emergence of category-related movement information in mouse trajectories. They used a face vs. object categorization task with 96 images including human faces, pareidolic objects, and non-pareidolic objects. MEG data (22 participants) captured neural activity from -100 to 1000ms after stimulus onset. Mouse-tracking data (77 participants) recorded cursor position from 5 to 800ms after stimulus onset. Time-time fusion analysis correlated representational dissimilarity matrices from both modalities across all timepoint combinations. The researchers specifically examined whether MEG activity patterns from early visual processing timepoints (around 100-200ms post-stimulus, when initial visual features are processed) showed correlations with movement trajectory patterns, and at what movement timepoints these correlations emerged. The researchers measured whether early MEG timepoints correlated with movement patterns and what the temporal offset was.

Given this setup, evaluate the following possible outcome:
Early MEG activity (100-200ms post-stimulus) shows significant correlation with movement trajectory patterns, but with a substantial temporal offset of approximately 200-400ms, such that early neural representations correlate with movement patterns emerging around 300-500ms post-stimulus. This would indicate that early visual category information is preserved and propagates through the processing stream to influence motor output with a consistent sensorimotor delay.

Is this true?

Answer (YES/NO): NO